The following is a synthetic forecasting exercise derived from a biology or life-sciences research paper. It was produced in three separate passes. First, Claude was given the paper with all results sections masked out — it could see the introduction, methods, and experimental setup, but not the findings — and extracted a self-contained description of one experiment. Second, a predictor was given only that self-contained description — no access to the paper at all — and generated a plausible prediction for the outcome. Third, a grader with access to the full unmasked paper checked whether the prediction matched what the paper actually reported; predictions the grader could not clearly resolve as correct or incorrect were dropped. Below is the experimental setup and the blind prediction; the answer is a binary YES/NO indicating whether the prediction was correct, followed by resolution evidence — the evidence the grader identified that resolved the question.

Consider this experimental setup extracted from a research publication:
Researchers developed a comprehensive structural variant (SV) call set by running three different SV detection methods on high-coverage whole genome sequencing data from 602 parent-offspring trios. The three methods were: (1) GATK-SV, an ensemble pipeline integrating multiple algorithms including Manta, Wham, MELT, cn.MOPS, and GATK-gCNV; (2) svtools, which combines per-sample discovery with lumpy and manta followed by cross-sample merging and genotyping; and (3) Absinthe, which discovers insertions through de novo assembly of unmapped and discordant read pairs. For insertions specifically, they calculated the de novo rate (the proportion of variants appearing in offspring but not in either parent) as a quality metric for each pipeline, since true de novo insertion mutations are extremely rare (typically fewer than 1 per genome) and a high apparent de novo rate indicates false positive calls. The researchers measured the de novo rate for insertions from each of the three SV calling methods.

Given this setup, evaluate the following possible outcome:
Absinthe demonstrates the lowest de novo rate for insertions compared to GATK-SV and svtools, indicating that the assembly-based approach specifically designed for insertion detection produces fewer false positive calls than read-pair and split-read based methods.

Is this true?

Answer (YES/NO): YES